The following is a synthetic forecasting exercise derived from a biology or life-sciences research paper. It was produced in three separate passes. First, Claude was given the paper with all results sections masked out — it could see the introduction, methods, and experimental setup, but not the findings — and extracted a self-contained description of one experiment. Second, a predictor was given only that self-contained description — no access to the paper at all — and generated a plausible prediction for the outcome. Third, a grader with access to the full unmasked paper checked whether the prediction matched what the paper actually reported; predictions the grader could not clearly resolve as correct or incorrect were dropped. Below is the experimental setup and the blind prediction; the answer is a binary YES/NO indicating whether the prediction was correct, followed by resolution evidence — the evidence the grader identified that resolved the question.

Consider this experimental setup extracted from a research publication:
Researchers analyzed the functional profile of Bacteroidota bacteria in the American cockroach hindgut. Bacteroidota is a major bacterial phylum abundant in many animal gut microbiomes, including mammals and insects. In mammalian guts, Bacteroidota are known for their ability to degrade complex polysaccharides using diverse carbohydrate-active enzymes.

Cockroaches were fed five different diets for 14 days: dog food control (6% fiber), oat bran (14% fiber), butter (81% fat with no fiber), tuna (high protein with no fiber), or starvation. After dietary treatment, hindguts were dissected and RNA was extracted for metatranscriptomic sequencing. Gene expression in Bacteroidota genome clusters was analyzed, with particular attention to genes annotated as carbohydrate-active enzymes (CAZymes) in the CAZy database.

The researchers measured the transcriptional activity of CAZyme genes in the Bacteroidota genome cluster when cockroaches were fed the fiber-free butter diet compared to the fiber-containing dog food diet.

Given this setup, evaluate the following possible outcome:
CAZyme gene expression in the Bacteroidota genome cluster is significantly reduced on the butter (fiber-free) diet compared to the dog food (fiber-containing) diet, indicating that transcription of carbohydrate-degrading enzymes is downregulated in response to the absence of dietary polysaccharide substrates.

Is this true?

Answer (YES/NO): NO